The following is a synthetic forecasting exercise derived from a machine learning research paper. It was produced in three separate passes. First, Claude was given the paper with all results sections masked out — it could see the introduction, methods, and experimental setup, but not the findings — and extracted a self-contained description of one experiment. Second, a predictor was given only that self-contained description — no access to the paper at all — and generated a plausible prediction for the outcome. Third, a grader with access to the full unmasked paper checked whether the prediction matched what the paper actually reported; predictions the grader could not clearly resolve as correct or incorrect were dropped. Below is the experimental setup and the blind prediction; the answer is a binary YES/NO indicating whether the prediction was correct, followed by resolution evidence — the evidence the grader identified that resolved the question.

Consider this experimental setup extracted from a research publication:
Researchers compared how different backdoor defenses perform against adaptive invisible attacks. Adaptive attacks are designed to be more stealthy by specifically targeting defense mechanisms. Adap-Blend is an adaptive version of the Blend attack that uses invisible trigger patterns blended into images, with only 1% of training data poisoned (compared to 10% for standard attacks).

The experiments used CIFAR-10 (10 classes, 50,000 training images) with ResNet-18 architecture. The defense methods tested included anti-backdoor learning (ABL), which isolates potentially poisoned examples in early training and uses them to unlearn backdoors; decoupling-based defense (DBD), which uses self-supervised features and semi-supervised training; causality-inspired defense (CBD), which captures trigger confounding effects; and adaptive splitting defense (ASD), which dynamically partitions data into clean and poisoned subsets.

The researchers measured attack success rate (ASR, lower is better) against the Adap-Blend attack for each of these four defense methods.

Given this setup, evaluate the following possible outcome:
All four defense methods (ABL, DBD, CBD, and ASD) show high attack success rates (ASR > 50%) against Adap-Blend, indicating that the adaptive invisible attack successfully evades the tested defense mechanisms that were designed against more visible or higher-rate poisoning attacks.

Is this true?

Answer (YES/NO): YES